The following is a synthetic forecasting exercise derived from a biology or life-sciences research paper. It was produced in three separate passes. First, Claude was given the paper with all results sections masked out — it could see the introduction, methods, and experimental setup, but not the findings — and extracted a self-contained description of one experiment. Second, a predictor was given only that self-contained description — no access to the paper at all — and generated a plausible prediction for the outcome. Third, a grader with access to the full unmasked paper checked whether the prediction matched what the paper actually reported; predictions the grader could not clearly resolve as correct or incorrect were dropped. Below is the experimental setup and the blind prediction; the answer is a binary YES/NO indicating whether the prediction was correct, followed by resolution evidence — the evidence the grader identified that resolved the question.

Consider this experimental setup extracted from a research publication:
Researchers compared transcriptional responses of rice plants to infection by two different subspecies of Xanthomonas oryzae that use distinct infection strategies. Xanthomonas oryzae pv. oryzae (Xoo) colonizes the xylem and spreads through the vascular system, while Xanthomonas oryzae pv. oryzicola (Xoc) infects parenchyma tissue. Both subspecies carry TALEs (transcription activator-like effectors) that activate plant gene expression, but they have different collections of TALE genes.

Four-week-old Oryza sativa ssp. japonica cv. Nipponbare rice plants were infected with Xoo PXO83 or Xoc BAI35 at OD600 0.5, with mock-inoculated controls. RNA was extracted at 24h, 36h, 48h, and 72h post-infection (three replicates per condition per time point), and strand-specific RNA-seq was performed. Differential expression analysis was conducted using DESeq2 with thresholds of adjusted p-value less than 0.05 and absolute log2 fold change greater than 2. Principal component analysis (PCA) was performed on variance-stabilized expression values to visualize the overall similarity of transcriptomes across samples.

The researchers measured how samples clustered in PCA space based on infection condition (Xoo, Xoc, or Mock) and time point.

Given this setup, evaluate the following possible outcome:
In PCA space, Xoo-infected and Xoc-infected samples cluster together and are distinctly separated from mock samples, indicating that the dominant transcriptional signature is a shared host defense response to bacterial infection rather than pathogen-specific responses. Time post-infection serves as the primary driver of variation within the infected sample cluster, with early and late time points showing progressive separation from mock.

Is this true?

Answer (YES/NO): NO